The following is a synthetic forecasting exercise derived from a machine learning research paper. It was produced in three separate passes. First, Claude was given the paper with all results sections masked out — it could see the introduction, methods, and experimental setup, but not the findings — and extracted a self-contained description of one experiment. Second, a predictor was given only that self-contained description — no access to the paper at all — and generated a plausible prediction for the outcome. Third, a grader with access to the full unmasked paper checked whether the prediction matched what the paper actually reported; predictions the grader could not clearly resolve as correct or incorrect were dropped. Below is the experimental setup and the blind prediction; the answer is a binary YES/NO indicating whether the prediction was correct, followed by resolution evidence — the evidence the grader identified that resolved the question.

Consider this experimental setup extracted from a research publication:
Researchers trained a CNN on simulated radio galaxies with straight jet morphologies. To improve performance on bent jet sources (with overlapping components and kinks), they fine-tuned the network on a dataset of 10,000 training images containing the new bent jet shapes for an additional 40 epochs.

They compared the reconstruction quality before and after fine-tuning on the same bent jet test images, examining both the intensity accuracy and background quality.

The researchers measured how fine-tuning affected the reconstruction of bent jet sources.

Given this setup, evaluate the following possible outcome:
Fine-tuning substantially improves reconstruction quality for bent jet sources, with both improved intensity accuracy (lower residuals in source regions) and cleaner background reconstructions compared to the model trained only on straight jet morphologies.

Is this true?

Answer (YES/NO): NO